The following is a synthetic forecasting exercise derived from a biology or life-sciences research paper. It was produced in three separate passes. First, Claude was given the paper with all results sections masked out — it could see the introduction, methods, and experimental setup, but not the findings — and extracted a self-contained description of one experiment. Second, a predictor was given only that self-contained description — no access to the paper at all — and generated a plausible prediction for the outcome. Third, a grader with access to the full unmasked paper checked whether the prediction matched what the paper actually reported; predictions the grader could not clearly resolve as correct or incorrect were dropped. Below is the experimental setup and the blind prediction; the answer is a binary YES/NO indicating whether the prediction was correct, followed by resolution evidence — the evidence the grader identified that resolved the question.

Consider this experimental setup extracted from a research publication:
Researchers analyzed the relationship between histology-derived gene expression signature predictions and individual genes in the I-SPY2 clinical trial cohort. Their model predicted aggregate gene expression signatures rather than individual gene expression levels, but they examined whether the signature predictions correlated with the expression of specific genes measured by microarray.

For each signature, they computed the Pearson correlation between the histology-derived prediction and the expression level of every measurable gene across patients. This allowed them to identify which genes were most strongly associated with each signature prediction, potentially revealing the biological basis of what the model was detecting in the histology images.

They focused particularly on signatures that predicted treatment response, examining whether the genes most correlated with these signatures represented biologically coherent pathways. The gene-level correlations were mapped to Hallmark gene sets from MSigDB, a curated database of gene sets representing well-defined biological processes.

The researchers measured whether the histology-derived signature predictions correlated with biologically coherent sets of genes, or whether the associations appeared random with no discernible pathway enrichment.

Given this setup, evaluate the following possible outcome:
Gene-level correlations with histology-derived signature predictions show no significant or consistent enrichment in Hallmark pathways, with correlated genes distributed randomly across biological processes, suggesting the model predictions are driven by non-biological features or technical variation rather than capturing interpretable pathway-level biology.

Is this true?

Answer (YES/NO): NO